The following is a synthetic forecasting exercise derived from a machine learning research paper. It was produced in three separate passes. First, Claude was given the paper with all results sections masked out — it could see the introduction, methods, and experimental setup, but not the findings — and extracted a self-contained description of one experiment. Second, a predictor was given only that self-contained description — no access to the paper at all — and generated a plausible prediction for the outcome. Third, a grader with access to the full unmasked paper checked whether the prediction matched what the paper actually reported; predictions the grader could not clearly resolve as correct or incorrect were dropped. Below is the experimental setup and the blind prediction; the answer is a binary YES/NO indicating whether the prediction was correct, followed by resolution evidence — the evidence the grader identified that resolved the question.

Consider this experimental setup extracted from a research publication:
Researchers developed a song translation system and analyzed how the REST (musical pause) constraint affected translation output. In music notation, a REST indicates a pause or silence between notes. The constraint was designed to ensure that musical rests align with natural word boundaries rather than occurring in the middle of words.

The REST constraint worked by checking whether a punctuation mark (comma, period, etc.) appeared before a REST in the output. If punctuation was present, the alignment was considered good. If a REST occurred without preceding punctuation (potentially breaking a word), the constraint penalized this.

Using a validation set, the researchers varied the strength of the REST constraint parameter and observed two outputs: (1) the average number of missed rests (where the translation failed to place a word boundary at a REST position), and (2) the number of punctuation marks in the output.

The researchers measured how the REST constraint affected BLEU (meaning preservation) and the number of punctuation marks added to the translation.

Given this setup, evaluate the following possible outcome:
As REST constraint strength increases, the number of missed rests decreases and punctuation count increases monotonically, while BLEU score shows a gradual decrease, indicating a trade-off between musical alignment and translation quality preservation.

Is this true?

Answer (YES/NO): NO